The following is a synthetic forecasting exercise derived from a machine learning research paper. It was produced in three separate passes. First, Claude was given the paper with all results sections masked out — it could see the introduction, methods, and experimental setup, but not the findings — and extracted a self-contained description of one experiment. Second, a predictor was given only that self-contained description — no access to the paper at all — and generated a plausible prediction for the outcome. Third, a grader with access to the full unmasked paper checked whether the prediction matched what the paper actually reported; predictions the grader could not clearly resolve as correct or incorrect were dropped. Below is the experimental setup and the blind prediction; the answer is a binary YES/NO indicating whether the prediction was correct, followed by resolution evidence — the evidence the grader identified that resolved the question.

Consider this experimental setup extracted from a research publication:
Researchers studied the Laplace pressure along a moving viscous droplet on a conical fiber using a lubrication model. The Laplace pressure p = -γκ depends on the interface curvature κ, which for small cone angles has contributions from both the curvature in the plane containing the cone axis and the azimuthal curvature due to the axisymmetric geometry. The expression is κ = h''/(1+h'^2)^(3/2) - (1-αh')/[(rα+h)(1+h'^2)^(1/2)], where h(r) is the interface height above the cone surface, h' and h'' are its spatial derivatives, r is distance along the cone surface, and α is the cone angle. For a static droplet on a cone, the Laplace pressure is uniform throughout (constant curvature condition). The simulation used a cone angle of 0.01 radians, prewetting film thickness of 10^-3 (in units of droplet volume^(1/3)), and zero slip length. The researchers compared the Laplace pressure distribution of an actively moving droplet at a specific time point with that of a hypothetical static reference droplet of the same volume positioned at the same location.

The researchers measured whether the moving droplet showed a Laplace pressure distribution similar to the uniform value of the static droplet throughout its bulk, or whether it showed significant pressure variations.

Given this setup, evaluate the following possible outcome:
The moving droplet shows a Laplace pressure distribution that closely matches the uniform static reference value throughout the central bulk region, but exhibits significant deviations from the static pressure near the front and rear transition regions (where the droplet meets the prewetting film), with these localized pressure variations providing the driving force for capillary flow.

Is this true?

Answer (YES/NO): YES